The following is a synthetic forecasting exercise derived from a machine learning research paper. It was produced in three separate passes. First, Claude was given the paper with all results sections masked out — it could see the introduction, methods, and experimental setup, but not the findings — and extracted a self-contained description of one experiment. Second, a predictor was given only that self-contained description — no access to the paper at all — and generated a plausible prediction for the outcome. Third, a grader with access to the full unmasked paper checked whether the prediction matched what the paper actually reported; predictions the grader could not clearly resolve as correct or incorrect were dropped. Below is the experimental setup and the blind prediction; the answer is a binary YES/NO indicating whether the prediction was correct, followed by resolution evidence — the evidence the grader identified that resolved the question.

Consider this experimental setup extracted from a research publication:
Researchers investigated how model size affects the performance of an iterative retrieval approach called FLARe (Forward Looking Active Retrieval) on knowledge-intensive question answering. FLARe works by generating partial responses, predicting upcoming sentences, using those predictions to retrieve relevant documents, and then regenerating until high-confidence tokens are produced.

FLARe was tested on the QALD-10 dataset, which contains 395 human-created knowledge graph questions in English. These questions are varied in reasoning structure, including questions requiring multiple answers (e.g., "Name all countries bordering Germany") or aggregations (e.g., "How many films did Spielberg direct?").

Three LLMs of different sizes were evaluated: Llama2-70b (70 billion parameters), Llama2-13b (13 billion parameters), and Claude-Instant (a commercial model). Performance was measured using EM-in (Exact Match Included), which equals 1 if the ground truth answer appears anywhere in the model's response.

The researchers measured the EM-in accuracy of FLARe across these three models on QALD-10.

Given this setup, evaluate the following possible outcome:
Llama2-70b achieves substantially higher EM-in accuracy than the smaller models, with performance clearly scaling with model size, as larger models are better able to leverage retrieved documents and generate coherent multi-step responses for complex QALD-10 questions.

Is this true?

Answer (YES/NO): NO